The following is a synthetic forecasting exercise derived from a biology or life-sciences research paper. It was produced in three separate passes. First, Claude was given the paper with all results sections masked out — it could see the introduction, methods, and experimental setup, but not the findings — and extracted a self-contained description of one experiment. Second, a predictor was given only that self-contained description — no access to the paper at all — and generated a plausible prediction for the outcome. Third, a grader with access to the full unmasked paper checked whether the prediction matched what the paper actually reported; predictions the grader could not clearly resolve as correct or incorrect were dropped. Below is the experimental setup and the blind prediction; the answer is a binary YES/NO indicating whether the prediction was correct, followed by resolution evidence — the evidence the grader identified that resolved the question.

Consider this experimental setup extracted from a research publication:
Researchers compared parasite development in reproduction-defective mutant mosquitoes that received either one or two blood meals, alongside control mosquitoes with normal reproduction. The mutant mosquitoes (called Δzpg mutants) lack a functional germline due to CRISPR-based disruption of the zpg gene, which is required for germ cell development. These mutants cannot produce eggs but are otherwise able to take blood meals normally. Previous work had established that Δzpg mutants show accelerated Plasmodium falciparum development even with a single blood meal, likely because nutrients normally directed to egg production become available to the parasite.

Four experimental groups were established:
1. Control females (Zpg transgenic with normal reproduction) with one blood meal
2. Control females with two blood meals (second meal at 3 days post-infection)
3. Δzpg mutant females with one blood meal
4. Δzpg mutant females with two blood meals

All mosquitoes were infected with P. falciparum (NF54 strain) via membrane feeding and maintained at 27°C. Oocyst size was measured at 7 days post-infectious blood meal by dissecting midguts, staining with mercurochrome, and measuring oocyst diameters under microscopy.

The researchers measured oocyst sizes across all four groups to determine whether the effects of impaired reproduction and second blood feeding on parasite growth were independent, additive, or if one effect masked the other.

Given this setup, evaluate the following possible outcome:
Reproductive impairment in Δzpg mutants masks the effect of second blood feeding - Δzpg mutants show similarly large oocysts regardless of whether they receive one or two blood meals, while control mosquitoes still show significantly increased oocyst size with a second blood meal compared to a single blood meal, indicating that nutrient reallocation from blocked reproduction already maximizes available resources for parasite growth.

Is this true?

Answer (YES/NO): NO